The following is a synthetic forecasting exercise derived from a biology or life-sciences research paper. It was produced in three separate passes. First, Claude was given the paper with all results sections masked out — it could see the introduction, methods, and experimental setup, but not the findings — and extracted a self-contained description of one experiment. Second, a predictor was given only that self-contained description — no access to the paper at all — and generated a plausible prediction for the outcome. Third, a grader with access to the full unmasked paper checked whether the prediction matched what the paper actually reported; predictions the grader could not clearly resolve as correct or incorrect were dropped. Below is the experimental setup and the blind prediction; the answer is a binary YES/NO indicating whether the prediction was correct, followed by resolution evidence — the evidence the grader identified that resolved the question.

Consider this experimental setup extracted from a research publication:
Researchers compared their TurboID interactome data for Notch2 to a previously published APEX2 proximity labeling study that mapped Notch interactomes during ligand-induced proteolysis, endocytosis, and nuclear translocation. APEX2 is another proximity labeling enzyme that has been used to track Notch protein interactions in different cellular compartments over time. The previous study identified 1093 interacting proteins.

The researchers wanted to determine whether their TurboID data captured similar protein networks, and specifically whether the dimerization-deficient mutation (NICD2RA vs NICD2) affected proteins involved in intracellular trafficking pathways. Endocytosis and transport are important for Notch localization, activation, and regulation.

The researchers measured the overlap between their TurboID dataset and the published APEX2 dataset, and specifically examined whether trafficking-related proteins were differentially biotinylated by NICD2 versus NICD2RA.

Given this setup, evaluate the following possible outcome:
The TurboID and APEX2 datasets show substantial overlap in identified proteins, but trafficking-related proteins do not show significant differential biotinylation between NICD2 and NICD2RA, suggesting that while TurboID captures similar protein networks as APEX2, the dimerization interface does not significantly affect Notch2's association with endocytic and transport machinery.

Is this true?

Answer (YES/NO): YES